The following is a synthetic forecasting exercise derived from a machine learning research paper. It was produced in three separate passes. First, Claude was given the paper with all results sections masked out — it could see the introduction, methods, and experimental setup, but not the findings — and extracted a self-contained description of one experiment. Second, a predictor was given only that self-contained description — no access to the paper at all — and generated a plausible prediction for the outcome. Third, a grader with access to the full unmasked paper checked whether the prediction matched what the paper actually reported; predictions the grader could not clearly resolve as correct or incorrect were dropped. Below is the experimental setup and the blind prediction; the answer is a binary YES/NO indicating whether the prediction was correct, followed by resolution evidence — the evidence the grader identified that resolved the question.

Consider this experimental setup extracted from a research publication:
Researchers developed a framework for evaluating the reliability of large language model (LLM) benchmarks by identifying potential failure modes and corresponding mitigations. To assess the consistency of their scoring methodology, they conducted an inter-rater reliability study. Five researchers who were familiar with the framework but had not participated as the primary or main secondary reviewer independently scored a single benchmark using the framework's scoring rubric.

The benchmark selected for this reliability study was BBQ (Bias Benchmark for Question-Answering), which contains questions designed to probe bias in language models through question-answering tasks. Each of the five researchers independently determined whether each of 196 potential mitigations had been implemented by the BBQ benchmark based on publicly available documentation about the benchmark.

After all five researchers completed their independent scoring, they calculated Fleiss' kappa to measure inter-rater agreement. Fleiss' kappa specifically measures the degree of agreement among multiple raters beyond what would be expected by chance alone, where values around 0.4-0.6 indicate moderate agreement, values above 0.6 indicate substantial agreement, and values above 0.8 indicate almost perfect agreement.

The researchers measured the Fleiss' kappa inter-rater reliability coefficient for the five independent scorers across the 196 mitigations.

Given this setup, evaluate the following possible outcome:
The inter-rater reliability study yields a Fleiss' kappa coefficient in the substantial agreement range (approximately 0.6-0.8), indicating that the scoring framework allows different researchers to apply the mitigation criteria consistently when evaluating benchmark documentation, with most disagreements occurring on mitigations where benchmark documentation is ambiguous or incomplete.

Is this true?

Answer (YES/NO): NO